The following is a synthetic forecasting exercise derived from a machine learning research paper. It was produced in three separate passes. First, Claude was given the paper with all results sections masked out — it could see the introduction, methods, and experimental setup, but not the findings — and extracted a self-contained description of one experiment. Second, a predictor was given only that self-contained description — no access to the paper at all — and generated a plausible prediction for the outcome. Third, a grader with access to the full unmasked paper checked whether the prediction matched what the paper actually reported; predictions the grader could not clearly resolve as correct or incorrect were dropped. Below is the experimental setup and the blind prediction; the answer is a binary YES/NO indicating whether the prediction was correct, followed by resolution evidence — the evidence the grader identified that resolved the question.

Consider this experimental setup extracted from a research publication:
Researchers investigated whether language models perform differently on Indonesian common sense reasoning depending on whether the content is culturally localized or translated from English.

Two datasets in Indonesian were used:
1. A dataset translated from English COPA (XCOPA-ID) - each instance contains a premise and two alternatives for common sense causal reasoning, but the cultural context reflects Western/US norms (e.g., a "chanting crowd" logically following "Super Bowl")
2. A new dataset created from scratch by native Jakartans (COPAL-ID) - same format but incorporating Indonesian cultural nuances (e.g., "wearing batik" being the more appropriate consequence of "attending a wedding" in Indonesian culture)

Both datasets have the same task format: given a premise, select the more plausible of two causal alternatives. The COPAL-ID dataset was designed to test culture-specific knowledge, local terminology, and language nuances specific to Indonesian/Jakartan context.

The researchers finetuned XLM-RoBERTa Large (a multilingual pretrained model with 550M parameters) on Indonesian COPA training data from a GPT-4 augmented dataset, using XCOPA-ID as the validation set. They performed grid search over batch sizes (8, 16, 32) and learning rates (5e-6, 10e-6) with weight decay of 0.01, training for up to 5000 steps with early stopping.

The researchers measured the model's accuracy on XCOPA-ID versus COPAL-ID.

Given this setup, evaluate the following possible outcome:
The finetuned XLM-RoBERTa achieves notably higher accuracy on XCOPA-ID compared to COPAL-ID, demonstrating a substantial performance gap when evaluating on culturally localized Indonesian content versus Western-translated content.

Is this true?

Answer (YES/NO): YES